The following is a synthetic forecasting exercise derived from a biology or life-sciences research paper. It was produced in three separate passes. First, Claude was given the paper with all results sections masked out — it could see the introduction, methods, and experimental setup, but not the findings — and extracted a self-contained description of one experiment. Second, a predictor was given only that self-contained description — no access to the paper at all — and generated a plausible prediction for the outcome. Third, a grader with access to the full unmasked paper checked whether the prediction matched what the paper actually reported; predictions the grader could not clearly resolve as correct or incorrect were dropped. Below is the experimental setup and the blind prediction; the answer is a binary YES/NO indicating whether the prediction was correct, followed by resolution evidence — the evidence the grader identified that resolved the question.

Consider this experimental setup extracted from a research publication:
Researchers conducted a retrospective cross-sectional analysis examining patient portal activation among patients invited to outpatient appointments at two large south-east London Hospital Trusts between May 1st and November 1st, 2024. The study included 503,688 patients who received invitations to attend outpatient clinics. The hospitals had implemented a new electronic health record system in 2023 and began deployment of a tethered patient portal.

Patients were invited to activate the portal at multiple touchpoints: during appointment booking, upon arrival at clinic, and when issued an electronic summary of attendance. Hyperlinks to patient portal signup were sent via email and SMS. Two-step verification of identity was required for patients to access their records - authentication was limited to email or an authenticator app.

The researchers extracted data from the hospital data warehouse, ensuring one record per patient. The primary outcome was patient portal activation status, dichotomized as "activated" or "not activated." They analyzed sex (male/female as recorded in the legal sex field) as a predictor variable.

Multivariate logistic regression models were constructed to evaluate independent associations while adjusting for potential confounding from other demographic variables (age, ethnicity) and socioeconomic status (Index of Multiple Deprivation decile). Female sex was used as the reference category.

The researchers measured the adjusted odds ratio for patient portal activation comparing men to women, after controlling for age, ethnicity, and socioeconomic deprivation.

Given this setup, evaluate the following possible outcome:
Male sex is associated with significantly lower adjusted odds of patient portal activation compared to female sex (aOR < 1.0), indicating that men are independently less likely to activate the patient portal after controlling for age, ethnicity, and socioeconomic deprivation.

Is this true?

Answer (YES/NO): YES